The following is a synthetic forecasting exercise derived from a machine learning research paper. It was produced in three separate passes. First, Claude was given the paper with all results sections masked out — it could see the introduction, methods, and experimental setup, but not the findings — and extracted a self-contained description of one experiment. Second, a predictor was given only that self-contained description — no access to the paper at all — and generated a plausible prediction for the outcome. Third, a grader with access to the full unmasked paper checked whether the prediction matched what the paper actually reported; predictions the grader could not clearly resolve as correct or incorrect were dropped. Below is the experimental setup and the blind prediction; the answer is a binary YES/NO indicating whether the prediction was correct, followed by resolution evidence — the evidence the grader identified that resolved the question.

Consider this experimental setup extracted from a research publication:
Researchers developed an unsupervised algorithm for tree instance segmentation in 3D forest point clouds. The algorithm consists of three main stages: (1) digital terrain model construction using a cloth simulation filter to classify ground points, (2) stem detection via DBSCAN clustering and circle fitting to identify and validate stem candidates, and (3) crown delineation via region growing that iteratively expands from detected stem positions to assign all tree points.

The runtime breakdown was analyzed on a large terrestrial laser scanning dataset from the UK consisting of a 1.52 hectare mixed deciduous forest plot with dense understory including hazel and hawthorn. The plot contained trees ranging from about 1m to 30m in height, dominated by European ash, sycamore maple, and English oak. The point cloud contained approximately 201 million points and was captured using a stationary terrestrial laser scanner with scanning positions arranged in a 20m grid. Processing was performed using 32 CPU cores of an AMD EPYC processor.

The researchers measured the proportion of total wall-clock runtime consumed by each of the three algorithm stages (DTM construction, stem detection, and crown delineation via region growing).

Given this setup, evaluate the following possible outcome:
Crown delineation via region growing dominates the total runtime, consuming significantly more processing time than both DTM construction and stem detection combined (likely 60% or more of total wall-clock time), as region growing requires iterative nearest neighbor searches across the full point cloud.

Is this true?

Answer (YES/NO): YES